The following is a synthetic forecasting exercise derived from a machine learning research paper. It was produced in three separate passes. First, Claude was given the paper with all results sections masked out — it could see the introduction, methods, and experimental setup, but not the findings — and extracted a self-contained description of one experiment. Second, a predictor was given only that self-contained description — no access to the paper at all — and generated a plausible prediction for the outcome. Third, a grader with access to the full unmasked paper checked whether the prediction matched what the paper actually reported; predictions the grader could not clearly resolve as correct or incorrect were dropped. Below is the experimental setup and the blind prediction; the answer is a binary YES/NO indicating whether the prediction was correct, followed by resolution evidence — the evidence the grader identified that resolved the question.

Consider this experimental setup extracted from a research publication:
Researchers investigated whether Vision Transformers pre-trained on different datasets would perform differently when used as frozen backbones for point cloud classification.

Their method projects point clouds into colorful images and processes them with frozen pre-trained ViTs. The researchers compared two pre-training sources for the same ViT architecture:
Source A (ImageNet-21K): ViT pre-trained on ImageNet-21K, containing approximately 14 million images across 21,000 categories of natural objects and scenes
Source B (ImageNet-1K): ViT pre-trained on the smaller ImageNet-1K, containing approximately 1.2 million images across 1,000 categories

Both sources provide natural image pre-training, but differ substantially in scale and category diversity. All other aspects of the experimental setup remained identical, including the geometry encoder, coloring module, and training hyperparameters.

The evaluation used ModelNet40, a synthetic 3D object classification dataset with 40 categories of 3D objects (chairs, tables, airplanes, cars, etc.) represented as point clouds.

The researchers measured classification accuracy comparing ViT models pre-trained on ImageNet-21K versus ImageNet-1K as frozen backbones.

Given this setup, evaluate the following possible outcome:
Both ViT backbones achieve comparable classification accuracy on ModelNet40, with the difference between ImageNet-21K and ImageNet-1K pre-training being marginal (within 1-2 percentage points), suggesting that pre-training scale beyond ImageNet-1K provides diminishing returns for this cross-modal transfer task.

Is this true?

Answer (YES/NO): YES